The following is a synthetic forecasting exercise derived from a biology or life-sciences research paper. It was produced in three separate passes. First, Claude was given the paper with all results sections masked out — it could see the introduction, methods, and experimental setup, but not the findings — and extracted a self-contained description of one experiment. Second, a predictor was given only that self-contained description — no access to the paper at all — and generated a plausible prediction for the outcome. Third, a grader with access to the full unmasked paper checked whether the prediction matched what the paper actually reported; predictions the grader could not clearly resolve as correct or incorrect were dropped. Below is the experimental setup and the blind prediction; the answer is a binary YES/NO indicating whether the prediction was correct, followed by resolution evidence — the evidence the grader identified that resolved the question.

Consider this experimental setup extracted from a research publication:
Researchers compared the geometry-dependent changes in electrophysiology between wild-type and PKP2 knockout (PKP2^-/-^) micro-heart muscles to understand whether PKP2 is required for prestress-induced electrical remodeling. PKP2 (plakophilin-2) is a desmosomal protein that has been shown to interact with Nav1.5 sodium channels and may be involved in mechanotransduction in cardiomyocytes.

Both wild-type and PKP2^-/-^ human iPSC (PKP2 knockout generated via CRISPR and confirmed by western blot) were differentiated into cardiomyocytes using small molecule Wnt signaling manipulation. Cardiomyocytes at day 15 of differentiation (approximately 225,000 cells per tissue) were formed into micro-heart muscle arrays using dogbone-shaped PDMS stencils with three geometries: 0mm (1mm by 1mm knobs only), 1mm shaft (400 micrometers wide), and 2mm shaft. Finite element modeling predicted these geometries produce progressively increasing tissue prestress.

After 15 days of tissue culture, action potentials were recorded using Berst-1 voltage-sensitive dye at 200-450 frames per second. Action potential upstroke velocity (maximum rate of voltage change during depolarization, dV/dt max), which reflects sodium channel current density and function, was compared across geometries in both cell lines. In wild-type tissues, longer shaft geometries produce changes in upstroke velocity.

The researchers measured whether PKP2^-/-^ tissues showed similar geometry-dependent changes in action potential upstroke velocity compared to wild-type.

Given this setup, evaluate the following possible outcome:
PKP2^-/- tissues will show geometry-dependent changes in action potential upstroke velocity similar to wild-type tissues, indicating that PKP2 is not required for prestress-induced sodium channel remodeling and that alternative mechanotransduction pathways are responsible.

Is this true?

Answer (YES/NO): NO